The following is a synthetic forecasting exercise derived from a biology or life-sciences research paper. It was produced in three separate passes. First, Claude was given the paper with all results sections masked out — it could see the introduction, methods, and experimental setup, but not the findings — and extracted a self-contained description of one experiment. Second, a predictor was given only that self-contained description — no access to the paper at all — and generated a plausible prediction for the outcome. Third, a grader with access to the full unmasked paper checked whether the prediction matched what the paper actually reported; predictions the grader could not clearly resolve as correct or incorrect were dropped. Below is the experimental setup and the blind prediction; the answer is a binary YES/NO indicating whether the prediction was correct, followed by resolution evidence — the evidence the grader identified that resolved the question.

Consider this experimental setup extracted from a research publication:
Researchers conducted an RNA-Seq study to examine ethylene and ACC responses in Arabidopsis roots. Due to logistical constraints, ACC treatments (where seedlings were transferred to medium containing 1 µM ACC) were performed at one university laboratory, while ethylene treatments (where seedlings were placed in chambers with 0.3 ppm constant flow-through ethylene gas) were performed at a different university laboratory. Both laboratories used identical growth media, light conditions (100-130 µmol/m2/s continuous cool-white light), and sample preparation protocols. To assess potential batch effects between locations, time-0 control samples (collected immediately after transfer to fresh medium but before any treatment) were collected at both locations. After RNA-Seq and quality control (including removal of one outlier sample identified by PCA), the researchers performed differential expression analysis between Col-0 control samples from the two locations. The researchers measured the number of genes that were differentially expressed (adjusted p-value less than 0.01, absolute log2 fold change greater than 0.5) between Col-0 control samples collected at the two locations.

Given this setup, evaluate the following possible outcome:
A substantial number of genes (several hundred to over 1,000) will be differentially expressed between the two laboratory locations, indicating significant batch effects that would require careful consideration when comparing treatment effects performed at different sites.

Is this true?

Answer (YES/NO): NO